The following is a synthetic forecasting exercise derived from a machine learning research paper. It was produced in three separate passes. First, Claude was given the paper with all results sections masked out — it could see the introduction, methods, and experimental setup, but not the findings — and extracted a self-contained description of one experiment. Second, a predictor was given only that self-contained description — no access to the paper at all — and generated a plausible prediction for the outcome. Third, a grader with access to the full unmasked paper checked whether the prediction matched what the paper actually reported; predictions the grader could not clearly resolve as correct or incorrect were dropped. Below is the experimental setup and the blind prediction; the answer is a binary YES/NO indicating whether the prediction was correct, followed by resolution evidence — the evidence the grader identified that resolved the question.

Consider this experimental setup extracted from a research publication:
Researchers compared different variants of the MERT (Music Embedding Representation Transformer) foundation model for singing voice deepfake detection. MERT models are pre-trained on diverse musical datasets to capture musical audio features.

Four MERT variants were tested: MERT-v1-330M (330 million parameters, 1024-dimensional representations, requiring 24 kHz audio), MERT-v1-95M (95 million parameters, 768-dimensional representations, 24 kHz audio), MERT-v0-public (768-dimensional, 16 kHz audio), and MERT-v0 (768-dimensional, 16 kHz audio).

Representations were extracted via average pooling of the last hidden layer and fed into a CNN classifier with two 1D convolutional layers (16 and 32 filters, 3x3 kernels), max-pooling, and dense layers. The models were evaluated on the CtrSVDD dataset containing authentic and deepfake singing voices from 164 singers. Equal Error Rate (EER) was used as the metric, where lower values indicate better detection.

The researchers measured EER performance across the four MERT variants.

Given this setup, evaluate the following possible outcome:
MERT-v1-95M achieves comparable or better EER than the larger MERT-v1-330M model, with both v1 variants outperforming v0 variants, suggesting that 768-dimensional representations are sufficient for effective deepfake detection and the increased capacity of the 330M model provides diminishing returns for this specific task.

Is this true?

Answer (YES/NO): NO